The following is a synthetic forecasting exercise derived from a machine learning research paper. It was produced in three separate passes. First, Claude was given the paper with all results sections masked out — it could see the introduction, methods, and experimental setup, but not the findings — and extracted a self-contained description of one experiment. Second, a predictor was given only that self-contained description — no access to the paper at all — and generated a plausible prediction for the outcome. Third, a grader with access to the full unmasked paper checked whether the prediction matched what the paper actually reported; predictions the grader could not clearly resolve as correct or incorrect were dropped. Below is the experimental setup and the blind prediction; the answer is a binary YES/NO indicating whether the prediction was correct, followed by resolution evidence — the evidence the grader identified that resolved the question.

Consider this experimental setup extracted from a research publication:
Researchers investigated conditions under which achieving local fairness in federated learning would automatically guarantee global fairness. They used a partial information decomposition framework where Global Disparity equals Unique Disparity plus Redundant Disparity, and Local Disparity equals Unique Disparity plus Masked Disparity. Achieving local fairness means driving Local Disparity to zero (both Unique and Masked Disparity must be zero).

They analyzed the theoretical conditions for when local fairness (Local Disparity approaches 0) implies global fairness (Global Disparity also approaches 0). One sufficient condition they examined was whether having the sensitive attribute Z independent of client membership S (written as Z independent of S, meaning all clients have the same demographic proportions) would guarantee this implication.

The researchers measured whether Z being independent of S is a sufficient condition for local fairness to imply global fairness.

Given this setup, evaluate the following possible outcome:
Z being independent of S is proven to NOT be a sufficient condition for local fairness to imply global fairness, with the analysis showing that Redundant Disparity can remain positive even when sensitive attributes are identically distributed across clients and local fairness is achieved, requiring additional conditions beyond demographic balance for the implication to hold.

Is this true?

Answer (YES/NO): NO